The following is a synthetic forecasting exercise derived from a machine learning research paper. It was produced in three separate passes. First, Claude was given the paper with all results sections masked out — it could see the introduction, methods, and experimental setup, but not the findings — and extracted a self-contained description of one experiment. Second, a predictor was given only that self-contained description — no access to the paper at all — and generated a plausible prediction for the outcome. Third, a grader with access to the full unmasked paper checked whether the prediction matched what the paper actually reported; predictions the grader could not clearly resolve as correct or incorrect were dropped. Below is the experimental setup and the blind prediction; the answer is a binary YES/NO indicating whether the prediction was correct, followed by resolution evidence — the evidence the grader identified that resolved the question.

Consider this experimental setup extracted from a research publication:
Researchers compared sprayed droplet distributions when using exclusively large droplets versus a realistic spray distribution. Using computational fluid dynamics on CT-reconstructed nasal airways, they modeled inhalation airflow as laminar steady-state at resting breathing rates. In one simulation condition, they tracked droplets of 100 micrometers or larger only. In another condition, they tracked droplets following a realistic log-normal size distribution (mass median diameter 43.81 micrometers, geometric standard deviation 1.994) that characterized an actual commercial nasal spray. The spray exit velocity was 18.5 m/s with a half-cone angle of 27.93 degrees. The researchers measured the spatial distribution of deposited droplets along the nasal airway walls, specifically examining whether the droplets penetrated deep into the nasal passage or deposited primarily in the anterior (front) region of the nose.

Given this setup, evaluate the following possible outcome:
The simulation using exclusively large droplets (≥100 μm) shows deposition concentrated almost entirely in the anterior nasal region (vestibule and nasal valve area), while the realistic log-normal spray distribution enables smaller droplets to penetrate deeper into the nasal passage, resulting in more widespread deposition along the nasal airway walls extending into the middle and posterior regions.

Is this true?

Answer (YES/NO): YES